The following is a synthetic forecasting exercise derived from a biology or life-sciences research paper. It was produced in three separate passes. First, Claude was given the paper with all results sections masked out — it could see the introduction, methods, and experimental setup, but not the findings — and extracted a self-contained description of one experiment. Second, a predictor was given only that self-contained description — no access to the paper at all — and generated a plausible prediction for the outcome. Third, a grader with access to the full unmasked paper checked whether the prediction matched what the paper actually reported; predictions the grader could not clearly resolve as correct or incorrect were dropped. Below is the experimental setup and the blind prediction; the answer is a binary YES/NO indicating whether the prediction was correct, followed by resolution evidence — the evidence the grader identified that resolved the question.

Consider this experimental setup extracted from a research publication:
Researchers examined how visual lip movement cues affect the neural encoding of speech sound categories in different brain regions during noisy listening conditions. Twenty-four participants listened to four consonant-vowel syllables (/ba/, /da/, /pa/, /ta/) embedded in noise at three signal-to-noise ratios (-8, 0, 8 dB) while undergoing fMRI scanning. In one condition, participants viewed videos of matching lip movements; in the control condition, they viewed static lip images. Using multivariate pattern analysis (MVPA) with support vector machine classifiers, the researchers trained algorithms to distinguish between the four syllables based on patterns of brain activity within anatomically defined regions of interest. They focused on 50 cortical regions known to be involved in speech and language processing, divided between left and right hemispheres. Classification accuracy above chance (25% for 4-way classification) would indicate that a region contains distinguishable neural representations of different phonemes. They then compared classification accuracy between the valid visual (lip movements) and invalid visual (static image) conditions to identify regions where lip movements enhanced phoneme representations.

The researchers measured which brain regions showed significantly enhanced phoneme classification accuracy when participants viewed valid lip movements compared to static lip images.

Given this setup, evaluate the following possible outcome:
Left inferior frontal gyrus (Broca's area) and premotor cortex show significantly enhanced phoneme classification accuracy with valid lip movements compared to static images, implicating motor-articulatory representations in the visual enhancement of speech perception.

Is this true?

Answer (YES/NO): NO